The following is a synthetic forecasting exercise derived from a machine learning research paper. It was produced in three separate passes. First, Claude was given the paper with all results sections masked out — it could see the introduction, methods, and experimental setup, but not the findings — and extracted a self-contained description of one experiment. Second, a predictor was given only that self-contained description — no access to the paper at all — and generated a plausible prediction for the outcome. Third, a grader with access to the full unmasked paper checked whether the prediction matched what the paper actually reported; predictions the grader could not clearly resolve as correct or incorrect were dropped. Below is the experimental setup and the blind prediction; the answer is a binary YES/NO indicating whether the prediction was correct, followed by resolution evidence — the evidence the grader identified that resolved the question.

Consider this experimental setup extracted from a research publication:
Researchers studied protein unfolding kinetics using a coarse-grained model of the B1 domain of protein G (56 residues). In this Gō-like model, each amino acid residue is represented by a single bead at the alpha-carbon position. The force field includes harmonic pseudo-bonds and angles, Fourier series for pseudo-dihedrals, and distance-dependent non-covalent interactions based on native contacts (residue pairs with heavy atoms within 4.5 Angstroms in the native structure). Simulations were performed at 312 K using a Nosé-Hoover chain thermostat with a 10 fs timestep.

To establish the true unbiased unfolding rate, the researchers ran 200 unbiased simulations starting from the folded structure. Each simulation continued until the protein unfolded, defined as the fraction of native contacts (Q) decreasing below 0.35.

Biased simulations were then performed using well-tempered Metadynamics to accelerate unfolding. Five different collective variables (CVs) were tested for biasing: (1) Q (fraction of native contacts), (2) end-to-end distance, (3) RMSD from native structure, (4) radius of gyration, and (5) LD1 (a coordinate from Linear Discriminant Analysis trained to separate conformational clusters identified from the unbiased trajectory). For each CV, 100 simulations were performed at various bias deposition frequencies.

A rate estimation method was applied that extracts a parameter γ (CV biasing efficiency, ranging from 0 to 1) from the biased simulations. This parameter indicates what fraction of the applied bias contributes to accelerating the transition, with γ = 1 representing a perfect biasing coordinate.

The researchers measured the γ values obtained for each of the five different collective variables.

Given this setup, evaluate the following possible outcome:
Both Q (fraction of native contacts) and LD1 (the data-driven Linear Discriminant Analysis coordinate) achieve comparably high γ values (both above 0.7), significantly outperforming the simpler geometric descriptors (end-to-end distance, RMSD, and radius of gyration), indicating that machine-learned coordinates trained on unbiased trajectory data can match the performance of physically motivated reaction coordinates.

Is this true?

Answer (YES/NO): NO